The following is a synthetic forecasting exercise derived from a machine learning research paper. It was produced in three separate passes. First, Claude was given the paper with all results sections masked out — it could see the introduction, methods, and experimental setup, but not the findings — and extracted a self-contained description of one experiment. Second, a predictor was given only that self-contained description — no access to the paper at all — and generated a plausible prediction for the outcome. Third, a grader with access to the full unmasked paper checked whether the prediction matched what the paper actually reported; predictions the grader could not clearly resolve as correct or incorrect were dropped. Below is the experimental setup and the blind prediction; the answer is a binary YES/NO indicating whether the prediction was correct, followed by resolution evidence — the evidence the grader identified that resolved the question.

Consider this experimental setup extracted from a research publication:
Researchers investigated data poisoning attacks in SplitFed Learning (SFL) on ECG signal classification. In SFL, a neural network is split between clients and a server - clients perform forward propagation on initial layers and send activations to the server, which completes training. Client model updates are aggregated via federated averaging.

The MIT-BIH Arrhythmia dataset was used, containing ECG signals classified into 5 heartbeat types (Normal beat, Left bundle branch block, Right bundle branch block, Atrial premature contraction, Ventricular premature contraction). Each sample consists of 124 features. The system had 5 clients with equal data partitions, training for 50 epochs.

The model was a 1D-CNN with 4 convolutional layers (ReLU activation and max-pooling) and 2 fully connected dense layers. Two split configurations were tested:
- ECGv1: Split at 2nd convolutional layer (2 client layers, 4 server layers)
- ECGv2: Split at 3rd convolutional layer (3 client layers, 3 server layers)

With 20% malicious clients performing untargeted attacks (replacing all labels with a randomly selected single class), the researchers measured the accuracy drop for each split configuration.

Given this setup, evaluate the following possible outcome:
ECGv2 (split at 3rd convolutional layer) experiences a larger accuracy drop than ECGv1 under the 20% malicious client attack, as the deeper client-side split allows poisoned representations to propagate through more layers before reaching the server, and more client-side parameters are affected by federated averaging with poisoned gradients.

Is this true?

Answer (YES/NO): YES